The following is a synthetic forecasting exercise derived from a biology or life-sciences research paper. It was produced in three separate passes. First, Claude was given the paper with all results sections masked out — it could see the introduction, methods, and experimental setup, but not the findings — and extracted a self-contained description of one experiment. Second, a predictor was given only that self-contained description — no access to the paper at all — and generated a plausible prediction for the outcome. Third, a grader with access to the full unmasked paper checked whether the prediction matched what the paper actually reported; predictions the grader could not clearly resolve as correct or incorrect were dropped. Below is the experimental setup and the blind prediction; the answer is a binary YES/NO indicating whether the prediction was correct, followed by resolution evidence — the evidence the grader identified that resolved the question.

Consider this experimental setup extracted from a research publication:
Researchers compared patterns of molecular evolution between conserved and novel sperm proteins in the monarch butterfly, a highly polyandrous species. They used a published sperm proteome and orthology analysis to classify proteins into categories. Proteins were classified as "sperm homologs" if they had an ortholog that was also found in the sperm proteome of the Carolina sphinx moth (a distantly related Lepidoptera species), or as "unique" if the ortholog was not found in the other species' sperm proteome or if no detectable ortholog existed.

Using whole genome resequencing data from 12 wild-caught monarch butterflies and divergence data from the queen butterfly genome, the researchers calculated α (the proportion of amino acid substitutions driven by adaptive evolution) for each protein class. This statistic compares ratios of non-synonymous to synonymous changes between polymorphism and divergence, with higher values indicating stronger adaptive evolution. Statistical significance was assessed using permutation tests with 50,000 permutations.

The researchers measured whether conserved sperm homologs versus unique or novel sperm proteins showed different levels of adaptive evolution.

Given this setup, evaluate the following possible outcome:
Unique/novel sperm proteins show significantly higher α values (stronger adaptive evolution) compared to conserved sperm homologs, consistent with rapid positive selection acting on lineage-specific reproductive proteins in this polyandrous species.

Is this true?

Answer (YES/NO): NO